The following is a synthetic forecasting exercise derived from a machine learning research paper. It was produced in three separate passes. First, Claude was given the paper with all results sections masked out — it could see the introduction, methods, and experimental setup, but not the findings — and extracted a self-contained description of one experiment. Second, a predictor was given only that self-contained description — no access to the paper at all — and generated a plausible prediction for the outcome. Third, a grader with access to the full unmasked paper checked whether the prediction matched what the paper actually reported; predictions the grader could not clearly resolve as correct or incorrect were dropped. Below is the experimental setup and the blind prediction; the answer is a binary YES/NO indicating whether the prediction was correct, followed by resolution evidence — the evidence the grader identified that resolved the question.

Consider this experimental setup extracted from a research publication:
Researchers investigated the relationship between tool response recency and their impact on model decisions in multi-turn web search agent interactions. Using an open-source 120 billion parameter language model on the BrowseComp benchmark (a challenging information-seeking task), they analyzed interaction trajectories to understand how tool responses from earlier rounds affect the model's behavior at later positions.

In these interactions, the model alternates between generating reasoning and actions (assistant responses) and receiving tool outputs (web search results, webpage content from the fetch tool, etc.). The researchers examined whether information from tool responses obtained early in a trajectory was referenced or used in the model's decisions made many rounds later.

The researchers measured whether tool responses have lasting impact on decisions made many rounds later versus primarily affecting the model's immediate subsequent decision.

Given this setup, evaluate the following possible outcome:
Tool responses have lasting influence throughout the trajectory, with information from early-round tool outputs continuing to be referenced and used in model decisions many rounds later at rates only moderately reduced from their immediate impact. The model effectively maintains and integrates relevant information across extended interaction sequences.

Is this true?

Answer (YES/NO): NO